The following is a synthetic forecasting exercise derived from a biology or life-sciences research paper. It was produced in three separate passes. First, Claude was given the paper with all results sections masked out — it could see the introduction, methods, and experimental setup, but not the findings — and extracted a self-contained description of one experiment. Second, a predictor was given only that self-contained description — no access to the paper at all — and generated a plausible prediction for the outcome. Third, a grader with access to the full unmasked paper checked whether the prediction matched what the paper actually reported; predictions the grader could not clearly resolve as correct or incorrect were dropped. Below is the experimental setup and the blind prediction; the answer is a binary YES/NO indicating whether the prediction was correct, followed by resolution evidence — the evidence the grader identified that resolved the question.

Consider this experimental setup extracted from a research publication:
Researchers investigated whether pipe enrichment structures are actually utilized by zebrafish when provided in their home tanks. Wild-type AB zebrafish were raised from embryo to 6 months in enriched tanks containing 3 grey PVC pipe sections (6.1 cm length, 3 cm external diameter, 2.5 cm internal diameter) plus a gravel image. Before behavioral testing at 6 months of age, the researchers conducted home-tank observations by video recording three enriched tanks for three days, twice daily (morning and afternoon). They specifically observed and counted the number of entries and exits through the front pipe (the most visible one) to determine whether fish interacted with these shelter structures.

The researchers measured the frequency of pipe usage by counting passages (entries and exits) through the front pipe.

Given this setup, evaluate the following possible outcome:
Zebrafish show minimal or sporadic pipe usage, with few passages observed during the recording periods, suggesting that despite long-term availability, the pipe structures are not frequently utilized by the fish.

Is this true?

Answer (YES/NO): NO